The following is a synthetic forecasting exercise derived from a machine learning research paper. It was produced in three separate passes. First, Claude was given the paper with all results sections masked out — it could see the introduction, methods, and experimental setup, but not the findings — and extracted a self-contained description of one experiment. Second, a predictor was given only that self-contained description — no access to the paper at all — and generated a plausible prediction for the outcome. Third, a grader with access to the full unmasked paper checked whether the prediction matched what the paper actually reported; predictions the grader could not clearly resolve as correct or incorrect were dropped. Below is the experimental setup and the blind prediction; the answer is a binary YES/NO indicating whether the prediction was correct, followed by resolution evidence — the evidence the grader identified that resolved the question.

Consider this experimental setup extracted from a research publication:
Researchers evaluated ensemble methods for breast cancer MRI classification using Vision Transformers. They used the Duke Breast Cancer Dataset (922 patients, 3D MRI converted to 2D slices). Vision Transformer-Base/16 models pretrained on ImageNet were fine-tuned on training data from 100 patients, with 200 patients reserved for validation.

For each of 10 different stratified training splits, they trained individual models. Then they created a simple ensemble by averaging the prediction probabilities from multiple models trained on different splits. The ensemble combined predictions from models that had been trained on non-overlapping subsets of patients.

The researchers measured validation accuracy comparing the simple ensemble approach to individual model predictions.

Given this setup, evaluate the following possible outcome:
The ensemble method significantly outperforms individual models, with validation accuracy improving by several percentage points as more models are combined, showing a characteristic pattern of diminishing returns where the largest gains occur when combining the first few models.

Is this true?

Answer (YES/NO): NO